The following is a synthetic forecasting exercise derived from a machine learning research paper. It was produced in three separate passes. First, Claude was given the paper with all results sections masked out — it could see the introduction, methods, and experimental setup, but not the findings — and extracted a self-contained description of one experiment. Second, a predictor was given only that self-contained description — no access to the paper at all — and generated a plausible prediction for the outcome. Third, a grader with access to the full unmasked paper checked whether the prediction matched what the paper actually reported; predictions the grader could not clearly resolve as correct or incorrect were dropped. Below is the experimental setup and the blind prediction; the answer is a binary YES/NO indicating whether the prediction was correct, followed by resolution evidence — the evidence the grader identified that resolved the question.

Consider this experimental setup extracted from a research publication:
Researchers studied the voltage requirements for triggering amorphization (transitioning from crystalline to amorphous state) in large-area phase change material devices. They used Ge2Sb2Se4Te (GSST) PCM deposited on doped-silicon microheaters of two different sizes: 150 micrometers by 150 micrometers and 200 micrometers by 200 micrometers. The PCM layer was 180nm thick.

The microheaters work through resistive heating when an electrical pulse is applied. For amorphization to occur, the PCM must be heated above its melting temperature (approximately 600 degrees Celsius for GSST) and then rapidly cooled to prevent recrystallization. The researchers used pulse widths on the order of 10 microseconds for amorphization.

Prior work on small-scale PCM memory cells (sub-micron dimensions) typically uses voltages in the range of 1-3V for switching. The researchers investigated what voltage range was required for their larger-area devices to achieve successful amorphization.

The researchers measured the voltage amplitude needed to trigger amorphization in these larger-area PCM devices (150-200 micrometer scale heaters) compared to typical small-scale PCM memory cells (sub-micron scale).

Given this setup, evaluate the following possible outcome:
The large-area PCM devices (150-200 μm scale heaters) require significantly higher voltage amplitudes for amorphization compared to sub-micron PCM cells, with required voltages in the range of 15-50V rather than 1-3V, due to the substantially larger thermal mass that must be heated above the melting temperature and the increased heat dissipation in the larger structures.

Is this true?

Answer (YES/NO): YES